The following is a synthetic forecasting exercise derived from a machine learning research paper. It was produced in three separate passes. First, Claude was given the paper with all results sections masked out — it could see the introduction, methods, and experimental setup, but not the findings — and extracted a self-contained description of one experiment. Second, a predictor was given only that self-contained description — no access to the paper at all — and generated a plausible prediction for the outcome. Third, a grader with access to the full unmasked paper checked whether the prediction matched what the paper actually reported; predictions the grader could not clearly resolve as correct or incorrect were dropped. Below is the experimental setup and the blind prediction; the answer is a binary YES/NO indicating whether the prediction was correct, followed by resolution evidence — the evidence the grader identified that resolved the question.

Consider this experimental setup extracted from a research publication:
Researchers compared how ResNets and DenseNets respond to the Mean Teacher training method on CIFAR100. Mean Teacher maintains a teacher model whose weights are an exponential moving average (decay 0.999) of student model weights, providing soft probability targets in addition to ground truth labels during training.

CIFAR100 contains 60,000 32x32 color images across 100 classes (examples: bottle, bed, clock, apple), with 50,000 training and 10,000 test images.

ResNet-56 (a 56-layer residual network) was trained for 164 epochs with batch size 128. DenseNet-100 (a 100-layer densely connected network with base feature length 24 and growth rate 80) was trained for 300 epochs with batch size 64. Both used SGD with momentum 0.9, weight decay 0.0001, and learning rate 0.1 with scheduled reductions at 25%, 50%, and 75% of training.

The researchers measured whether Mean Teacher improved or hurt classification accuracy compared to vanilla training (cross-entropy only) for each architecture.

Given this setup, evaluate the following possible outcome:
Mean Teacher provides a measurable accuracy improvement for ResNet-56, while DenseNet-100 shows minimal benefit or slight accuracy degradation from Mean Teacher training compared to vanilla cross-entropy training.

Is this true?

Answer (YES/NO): YES